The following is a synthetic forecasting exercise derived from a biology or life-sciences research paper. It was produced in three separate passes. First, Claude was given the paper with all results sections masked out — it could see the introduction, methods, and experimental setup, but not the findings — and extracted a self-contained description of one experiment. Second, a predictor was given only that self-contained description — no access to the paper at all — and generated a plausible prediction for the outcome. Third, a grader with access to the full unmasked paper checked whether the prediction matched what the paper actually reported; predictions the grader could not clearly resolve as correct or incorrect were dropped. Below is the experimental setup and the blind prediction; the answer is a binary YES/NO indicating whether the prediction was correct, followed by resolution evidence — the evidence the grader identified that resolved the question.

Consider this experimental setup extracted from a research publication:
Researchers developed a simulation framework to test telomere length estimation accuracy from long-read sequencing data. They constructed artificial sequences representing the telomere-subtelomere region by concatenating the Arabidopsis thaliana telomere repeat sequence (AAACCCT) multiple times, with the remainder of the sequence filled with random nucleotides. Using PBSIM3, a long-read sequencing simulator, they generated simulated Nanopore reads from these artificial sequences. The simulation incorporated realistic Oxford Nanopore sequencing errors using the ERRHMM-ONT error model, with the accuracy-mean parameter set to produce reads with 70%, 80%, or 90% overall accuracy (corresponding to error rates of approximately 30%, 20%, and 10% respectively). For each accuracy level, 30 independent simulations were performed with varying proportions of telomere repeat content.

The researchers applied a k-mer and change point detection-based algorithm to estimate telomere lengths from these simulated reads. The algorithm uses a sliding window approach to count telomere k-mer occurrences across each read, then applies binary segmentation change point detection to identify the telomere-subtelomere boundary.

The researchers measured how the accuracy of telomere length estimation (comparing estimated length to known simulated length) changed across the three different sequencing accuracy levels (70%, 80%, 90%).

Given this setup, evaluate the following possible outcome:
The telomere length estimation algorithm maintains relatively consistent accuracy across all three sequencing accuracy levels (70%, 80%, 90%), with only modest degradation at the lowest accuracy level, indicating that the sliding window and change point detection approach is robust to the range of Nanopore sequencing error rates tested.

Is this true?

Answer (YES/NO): YES